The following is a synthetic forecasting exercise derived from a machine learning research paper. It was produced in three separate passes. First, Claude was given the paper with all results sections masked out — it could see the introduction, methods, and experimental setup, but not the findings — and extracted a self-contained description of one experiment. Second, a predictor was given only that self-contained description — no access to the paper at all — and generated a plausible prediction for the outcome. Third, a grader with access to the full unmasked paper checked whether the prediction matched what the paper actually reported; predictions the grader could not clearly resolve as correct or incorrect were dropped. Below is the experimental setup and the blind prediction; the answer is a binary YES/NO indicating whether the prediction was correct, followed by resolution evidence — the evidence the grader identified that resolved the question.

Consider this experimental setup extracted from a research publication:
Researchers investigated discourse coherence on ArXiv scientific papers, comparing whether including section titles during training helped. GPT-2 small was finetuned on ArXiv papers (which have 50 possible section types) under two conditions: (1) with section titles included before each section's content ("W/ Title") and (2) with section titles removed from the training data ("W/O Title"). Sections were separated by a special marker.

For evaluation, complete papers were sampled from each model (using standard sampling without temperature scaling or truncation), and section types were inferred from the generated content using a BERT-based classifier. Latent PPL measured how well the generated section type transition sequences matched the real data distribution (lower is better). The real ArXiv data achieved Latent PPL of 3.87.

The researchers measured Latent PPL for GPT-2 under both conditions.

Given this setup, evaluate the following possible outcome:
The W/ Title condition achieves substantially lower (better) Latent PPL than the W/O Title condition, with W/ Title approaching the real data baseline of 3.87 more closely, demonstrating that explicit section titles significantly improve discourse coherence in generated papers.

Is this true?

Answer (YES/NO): YES